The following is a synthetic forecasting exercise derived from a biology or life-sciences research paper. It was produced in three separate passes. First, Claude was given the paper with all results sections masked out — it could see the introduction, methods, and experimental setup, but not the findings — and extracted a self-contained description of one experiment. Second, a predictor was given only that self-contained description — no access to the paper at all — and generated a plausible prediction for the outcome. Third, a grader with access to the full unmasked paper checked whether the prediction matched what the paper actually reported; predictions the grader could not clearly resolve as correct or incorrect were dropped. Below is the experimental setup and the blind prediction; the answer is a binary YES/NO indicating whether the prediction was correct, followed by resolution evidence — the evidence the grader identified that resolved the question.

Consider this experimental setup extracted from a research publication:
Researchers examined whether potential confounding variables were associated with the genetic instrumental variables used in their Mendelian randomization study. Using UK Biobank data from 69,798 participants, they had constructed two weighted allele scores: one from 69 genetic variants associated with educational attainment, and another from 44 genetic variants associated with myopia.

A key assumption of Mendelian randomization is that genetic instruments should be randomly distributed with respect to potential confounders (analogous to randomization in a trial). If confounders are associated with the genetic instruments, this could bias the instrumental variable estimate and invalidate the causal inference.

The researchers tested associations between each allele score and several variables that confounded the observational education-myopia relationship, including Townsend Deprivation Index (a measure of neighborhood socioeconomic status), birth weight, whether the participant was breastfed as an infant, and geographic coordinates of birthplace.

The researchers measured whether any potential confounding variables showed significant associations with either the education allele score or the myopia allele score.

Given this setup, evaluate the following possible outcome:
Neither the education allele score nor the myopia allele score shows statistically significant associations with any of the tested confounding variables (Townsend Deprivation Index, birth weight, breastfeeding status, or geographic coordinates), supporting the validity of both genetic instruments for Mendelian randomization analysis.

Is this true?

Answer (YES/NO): NO